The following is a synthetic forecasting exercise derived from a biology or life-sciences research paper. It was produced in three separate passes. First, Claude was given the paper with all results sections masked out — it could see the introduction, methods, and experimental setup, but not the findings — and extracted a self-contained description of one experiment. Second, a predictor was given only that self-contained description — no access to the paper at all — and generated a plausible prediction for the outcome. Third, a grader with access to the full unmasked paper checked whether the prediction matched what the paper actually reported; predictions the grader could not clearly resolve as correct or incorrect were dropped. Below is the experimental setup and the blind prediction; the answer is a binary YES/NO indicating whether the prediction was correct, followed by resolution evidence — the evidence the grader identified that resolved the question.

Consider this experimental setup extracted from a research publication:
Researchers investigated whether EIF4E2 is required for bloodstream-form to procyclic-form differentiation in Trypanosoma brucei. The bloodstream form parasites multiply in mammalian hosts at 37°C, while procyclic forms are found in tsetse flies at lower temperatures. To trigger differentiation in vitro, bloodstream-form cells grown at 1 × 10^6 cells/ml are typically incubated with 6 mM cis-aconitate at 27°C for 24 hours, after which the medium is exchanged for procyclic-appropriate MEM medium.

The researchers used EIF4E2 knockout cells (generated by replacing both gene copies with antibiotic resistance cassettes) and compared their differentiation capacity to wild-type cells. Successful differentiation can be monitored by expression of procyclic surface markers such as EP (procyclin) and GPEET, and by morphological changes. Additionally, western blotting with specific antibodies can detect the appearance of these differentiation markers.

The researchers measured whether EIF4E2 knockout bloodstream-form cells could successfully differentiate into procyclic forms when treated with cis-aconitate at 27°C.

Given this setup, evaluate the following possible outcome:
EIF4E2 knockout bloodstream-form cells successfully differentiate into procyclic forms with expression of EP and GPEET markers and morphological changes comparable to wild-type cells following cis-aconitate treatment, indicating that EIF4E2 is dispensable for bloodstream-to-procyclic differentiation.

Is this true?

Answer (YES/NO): YES